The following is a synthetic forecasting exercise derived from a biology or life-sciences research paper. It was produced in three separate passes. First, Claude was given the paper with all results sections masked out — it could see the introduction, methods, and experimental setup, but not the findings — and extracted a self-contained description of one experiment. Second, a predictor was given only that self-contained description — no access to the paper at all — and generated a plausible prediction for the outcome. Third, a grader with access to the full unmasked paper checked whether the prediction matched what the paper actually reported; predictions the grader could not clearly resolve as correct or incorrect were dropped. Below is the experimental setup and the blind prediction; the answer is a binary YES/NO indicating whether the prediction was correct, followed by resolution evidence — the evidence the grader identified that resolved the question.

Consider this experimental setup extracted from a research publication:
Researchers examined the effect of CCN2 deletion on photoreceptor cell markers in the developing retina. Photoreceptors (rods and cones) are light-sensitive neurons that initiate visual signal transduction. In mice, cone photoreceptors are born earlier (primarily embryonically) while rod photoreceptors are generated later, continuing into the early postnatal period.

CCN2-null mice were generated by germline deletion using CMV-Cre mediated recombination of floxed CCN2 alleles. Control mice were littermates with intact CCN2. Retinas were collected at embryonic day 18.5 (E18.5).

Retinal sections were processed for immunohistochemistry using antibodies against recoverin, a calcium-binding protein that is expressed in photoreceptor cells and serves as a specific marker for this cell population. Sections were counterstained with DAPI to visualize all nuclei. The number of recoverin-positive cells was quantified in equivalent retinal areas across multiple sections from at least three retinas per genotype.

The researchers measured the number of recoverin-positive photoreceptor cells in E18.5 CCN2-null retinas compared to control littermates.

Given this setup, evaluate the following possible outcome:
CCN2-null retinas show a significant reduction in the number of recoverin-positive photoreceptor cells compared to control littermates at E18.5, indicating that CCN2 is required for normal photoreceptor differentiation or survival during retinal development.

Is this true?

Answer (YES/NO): YES